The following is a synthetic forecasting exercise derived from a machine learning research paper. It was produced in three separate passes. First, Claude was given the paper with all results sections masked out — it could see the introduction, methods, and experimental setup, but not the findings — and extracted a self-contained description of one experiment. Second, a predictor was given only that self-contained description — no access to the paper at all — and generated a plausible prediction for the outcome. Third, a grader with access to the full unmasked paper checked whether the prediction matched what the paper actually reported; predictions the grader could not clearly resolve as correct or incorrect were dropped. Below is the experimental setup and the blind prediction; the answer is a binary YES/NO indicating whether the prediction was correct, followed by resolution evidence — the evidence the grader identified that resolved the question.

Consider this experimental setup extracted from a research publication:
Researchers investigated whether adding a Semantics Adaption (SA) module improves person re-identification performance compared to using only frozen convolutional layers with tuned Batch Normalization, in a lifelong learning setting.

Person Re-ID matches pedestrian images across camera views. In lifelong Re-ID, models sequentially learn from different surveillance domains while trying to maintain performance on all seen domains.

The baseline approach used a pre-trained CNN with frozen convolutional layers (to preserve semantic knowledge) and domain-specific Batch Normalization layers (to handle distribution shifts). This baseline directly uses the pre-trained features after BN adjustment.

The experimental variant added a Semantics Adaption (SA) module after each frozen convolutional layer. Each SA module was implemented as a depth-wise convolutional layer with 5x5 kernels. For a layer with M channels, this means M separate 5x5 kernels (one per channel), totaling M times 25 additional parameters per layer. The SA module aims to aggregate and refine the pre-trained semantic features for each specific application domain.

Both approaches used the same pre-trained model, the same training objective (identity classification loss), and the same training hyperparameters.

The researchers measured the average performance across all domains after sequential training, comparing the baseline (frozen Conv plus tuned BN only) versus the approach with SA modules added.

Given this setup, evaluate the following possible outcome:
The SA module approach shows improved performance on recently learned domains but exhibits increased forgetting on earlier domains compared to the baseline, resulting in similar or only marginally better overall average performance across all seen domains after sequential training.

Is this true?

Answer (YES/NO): NO